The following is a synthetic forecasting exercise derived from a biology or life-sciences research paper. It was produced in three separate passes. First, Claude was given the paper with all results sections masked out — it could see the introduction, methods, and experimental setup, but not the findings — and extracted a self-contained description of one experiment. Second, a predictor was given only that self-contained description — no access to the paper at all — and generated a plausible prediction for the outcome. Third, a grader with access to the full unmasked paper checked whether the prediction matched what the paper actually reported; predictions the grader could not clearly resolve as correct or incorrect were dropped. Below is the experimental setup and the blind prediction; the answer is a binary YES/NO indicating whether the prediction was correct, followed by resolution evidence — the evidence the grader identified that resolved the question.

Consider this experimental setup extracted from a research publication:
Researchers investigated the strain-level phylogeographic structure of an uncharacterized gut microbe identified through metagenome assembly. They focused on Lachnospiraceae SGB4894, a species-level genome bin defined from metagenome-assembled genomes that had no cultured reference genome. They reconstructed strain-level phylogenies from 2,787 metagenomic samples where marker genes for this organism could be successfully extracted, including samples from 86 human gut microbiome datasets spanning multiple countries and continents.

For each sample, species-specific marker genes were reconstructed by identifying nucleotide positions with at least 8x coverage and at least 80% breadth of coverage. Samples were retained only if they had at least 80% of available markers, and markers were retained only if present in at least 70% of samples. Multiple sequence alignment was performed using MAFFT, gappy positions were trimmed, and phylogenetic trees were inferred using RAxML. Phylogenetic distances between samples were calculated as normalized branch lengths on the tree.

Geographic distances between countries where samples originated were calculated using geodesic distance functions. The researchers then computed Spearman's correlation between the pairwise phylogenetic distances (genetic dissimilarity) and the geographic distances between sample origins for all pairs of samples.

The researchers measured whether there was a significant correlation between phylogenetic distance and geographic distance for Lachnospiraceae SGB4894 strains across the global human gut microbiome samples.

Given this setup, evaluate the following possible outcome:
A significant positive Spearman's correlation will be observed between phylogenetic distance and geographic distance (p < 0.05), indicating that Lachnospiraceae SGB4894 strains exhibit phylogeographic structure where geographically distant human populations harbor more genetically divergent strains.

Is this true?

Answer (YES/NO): YES